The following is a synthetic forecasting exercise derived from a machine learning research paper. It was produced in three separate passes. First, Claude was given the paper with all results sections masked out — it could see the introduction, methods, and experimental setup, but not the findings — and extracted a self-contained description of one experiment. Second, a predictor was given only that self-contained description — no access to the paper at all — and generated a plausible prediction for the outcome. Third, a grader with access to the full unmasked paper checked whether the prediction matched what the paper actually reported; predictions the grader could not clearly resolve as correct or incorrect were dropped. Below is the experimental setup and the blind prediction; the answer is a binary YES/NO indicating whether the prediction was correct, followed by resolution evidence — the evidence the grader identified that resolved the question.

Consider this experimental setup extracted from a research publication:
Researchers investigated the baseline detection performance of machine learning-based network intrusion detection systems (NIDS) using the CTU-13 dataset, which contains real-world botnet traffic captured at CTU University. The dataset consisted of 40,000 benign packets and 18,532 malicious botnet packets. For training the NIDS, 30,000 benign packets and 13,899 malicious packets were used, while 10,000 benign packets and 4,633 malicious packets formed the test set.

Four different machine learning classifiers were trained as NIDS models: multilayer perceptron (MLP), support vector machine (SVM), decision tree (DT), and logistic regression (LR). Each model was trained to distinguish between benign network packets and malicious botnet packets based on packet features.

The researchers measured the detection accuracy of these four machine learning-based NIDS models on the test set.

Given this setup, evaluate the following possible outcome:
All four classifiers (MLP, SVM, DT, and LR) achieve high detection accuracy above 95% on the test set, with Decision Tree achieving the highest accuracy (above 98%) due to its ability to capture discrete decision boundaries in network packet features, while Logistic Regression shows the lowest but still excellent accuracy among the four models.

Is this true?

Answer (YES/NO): NO